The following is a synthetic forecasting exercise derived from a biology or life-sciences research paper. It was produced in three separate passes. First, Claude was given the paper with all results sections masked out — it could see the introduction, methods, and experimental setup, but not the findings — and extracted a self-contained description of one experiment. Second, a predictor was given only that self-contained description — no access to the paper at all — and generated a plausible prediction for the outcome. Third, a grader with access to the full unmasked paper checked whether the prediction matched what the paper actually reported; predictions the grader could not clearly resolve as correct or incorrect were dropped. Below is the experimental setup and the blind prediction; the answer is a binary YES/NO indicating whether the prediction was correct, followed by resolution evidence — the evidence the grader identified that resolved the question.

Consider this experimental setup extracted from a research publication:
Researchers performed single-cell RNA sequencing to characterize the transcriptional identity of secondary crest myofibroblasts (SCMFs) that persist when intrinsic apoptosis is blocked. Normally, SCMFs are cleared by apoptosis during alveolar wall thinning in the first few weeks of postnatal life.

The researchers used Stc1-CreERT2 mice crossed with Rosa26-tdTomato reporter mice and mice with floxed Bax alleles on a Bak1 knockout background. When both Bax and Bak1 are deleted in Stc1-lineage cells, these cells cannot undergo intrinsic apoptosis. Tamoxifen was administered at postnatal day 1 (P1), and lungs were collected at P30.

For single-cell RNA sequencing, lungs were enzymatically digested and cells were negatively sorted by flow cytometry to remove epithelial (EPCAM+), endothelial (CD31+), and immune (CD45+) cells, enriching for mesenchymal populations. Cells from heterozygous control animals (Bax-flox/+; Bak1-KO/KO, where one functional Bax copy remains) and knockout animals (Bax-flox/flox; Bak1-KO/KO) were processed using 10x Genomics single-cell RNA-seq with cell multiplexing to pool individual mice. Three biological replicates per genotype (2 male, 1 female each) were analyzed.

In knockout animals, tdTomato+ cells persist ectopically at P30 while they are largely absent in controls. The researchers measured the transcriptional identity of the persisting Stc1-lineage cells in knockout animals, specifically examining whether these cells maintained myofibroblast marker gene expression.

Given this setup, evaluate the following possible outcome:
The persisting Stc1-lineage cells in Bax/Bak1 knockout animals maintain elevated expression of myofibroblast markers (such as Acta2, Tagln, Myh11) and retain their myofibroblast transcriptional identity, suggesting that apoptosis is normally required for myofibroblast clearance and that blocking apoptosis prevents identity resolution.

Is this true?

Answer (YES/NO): NO